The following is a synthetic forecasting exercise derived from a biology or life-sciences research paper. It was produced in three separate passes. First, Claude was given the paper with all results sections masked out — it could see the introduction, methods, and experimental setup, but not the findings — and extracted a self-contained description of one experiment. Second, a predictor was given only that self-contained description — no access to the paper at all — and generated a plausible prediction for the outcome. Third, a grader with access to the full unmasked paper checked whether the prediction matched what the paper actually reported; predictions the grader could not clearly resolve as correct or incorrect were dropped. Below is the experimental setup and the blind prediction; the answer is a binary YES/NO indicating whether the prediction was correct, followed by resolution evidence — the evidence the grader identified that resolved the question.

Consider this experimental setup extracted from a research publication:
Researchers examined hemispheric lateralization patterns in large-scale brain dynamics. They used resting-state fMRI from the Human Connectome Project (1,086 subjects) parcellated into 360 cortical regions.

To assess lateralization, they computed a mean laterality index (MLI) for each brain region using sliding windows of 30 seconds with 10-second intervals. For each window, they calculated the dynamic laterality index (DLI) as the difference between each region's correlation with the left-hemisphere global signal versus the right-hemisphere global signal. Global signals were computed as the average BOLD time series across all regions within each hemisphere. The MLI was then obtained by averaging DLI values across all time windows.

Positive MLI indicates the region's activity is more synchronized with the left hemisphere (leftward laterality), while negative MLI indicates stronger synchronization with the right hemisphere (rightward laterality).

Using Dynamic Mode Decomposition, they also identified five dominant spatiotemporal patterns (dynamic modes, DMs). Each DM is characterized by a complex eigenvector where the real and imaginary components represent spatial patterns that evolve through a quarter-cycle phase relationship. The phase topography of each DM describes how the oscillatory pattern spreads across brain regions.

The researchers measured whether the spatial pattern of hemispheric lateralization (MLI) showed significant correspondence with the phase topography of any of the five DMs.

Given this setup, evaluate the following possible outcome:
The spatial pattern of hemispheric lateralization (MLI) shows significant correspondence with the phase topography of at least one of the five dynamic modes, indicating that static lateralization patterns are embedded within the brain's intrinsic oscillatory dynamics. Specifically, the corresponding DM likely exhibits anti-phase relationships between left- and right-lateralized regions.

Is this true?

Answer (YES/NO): YES